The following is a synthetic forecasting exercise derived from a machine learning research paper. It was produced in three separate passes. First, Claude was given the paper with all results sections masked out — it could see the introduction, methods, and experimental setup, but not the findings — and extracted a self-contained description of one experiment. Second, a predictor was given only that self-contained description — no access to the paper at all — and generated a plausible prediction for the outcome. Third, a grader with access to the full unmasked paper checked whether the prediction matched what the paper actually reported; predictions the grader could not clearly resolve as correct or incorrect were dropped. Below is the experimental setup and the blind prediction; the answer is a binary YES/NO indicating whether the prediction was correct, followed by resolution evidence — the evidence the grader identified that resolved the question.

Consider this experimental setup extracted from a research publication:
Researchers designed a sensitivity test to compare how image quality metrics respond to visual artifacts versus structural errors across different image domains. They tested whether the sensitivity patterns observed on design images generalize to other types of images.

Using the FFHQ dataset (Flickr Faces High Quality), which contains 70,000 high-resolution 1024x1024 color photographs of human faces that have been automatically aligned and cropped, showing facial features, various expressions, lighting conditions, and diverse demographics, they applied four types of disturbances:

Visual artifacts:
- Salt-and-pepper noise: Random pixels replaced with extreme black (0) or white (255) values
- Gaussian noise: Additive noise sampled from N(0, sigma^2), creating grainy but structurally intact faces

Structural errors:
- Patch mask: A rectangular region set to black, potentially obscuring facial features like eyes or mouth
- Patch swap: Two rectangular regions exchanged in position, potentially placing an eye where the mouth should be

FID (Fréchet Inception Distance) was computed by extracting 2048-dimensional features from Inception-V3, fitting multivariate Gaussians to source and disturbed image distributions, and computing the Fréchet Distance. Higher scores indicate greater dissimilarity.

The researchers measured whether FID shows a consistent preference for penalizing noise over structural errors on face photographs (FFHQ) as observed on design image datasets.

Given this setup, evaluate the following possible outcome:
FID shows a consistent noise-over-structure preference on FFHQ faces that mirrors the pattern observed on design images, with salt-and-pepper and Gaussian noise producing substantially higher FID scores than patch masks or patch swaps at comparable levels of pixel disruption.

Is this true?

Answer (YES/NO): YES